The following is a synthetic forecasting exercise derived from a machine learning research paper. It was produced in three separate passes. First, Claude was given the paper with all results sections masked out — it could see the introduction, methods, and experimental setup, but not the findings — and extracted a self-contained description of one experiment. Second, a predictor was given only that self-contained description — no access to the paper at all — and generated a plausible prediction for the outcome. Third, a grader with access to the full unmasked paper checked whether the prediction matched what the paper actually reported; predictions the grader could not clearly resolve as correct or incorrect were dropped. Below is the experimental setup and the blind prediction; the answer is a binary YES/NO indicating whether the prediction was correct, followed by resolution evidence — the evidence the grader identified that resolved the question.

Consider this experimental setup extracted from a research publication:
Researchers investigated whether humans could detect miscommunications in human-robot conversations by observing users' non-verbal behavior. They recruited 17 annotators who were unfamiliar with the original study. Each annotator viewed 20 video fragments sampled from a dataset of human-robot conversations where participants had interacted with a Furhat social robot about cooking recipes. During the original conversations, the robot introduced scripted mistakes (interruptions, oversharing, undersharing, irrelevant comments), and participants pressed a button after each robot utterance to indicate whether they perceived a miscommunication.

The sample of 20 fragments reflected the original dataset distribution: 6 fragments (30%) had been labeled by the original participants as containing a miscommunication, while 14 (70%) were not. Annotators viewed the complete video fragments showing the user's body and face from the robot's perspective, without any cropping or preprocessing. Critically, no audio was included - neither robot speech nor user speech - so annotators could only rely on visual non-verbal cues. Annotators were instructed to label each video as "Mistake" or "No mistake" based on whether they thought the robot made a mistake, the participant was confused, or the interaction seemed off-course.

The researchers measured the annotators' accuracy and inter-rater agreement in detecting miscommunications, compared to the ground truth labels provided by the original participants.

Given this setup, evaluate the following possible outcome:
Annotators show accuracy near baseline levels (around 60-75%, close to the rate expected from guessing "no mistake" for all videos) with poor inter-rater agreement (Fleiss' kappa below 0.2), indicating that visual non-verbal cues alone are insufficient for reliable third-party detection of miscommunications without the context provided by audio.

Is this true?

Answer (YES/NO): NO